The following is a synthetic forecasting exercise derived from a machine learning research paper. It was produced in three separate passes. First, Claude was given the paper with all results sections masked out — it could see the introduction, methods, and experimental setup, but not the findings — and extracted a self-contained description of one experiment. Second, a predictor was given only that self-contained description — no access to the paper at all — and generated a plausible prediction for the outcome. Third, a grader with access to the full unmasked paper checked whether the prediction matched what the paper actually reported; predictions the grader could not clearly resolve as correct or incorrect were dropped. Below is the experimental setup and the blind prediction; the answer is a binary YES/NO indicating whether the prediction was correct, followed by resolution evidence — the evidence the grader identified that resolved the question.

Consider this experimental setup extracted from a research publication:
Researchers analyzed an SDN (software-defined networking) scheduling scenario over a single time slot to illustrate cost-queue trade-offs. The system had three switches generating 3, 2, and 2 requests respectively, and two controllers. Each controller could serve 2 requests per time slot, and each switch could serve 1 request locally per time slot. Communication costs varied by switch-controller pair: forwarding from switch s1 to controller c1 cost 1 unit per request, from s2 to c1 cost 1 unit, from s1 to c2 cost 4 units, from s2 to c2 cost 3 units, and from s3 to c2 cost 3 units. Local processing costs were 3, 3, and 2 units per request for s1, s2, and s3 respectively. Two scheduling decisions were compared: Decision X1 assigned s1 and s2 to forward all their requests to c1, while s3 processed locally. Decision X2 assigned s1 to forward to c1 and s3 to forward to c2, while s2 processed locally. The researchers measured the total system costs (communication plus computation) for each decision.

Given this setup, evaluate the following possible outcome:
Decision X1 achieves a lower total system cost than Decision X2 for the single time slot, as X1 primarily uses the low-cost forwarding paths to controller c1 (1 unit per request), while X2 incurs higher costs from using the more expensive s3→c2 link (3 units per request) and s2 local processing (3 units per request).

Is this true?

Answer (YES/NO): YES